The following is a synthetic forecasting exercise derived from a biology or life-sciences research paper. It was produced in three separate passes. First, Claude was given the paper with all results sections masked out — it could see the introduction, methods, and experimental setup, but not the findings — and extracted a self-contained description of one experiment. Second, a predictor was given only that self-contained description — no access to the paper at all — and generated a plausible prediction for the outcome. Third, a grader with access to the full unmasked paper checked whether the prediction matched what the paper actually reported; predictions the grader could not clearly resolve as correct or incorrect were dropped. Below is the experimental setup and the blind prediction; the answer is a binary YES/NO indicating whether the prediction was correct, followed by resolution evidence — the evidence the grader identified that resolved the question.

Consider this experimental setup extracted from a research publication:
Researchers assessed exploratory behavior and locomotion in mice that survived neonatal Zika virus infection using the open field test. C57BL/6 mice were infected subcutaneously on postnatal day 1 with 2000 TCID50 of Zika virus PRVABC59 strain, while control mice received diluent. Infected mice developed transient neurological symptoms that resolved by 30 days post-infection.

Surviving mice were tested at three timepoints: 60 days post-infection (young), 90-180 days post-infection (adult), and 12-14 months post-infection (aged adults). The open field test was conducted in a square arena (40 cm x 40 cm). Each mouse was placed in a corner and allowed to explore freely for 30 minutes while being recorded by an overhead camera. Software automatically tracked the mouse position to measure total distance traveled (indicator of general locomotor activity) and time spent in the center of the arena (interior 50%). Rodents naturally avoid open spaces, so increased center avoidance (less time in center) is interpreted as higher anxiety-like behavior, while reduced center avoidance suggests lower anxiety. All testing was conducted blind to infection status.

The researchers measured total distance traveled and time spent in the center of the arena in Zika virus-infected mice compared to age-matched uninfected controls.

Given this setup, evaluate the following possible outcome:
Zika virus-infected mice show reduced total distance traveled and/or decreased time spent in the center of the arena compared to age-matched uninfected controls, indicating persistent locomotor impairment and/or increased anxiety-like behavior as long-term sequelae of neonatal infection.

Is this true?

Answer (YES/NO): NO